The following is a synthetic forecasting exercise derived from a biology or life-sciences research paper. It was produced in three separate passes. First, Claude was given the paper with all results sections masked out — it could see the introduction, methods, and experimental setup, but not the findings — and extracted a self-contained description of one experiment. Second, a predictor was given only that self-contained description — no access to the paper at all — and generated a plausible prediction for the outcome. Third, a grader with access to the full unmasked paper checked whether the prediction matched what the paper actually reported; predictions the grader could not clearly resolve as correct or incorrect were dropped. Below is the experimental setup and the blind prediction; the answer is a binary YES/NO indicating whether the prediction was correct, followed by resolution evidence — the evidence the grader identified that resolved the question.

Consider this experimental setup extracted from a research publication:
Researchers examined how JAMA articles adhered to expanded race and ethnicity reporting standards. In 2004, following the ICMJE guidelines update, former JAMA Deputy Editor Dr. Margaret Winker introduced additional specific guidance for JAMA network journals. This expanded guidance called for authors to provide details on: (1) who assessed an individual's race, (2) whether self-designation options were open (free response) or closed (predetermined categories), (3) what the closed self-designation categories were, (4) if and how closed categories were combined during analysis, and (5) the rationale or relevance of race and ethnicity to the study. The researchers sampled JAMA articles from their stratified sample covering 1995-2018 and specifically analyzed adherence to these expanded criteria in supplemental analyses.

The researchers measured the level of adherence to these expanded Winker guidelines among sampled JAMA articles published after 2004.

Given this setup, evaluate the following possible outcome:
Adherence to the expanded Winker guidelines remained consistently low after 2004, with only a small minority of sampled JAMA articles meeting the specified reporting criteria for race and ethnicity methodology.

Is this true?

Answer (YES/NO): YES